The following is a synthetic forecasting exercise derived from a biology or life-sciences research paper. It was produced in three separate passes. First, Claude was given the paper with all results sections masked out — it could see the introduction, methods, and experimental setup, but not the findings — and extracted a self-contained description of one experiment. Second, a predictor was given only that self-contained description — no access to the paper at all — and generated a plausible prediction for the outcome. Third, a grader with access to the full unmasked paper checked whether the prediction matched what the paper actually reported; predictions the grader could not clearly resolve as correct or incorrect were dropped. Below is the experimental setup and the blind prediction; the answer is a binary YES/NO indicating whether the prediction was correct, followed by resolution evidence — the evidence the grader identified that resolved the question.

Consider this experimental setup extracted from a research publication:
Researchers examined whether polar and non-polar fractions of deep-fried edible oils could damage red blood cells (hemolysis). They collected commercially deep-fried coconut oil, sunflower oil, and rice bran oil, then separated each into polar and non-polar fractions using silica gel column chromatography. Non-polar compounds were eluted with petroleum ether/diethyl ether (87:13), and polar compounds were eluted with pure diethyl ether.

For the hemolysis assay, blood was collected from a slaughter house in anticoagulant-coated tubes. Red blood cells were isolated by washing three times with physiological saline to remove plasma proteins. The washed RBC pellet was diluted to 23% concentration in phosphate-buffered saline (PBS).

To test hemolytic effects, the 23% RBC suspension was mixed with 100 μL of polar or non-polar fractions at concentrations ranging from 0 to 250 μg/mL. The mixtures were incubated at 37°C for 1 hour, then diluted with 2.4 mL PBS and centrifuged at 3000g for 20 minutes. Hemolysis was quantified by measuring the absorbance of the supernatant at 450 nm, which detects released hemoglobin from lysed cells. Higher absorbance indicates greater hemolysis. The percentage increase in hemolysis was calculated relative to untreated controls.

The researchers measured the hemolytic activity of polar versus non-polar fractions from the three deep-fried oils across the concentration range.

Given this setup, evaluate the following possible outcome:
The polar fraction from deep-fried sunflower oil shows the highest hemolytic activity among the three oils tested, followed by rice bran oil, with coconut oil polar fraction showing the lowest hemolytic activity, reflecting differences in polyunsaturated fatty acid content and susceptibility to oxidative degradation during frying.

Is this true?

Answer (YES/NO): YES